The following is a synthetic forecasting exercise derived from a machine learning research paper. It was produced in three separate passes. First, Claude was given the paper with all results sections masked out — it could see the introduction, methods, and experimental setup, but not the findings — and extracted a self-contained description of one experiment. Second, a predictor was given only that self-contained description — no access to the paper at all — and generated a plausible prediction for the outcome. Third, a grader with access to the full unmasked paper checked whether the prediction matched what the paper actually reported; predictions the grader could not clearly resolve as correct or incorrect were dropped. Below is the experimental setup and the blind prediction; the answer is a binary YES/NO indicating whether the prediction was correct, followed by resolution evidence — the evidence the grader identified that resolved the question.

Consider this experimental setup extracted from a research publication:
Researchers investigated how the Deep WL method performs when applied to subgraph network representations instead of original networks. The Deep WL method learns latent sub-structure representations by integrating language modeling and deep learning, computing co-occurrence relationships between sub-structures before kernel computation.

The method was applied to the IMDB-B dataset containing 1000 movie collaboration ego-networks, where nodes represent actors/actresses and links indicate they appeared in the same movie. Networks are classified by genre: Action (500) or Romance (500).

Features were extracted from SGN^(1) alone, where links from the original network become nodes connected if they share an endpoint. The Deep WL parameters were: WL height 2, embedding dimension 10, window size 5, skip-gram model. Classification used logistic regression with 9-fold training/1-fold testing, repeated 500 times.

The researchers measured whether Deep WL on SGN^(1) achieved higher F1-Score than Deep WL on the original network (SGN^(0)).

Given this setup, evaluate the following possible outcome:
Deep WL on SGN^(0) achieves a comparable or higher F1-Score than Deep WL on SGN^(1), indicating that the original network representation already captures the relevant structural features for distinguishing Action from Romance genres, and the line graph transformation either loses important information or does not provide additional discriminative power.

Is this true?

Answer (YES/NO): NO